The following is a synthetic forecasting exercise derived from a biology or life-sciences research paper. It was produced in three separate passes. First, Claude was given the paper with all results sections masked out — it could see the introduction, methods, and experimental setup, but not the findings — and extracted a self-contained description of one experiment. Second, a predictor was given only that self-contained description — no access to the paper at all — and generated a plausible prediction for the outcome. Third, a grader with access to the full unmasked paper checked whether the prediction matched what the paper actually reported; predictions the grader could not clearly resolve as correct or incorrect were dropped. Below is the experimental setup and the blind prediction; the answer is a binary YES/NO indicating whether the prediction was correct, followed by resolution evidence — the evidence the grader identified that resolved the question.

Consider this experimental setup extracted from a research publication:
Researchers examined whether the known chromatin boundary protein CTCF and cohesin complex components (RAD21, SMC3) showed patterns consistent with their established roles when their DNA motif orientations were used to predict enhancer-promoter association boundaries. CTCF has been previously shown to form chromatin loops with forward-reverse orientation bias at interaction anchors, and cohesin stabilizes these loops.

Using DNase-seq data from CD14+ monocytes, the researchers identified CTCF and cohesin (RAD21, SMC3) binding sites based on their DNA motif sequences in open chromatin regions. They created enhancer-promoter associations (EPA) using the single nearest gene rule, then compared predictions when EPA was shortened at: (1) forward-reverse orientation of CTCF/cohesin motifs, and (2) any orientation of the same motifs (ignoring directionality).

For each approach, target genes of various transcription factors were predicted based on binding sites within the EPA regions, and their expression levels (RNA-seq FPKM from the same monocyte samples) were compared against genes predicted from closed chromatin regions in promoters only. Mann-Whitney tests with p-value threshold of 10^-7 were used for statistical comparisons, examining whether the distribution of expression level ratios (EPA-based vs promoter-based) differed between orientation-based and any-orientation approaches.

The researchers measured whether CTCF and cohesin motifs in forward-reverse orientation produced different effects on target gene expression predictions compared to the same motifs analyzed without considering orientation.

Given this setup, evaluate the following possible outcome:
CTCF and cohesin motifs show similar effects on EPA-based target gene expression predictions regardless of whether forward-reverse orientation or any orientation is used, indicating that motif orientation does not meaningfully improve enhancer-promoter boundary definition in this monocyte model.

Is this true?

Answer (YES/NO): NO